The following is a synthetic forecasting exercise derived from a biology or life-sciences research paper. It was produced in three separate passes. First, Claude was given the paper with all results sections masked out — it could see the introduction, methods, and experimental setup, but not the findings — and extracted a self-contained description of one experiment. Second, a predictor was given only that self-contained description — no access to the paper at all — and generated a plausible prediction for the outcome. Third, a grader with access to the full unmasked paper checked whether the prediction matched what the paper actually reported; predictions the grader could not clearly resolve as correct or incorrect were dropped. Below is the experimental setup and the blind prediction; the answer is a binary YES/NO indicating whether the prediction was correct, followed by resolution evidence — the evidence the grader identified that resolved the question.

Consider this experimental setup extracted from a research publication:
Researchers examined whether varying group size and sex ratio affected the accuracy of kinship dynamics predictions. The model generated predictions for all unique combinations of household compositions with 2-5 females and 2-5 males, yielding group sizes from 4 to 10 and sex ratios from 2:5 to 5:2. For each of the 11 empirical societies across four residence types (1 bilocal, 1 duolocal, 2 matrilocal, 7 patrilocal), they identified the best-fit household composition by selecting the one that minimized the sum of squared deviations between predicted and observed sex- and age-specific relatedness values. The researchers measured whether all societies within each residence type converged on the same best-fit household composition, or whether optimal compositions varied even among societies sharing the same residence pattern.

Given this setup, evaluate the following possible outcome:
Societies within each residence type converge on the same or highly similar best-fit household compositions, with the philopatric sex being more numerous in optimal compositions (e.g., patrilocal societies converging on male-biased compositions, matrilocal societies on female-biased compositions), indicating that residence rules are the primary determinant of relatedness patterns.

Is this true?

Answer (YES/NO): NO